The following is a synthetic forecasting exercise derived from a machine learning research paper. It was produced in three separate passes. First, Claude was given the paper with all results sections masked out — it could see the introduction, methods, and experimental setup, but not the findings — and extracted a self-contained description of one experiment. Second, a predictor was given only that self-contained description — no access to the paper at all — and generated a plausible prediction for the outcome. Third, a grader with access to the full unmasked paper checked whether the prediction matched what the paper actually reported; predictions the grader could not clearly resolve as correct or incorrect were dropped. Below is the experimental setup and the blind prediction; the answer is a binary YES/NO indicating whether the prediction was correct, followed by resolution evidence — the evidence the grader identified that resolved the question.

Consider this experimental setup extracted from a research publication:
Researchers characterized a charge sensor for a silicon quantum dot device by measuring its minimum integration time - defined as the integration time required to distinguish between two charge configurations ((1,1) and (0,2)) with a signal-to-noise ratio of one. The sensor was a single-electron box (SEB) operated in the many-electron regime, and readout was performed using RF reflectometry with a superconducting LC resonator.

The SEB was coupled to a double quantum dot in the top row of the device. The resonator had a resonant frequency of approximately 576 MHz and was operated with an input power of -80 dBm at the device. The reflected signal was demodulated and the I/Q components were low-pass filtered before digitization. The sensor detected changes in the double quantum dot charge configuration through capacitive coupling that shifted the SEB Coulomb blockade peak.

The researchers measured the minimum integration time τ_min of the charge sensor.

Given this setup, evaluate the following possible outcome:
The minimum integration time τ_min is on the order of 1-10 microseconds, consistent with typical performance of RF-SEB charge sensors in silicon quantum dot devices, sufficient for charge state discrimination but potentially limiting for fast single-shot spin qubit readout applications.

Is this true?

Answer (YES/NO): YES